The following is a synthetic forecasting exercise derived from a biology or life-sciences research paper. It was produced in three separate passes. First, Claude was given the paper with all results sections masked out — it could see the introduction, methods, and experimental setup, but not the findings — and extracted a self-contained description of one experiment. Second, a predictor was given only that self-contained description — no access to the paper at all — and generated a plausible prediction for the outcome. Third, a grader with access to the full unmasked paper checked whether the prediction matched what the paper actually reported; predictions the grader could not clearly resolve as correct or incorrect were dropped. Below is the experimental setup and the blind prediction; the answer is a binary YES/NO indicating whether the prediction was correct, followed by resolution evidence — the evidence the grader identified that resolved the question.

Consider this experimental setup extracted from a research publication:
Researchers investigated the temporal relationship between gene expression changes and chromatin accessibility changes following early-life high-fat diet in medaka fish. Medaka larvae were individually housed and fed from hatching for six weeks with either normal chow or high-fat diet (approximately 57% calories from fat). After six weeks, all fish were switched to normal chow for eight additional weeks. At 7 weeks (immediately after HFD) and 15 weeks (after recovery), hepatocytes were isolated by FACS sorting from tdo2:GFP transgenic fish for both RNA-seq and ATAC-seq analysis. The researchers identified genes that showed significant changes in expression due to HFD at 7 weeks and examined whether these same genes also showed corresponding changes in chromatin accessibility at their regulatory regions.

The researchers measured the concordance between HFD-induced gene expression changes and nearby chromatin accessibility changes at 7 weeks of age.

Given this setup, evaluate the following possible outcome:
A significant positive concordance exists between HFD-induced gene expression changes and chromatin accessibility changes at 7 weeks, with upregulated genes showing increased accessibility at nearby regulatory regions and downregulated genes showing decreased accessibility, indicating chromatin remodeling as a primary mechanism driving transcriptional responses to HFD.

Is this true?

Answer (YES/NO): NO